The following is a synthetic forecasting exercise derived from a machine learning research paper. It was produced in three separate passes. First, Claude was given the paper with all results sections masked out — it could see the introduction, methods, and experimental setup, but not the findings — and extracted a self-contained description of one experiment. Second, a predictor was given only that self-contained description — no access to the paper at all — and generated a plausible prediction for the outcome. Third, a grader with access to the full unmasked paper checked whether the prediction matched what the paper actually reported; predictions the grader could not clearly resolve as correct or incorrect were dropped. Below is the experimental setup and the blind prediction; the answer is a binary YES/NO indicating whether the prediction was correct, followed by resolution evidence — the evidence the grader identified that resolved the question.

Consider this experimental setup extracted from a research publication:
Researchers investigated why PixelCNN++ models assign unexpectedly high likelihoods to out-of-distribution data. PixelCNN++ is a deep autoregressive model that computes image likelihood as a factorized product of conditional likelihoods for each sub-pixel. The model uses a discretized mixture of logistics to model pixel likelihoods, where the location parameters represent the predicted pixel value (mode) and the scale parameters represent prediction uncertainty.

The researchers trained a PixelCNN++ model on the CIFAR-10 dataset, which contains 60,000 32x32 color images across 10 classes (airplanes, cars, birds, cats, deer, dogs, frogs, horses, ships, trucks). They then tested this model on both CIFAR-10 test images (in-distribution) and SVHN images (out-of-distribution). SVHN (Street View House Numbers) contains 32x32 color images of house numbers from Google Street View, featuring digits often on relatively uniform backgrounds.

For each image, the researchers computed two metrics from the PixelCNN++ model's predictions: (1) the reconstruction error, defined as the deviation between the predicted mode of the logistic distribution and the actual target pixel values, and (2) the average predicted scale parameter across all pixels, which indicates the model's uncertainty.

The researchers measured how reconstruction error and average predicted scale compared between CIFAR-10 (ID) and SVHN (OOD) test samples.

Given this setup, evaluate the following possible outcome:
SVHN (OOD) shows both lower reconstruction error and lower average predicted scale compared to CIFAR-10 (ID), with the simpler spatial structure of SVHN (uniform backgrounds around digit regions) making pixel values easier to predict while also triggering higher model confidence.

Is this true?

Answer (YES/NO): YES